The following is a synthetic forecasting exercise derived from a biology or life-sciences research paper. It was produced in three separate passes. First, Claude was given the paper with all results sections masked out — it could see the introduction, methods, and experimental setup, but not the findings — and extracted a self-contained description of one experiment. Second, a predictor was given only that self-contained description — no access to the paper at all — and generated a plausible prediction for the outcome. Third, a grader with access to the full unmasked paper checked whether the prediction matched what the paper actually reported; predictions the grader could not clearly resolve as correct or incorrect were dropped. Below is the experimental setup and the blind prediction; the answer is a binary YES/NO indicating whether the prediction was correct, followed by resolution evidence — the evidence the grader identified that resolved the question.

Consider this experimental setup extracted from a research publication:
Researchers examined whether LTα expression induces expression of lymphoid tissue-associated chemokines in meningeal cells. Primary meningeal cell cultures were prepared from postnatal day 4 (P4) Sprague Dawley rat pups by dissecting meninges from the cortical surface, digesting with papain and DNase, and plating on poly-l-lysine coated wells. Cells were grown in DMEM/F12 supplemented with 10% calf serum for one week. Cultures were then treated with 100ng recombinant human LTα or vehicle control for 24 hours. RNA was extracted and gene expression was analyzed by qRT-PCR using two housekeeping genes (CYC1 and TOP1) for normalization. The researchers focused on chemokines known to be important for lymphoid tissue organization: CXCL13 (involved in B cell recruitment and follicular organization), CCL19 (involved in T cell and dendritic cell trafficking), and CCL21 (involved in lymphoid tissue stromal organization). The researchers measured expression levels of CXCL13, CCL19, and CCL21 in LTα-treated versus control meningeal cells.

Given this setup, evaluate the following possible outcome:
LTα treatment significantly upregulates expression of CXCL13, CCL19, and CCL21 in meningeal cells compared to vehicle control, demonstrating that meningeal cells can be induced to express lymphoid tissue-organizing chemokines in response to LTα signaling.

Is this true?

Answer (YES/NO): NO